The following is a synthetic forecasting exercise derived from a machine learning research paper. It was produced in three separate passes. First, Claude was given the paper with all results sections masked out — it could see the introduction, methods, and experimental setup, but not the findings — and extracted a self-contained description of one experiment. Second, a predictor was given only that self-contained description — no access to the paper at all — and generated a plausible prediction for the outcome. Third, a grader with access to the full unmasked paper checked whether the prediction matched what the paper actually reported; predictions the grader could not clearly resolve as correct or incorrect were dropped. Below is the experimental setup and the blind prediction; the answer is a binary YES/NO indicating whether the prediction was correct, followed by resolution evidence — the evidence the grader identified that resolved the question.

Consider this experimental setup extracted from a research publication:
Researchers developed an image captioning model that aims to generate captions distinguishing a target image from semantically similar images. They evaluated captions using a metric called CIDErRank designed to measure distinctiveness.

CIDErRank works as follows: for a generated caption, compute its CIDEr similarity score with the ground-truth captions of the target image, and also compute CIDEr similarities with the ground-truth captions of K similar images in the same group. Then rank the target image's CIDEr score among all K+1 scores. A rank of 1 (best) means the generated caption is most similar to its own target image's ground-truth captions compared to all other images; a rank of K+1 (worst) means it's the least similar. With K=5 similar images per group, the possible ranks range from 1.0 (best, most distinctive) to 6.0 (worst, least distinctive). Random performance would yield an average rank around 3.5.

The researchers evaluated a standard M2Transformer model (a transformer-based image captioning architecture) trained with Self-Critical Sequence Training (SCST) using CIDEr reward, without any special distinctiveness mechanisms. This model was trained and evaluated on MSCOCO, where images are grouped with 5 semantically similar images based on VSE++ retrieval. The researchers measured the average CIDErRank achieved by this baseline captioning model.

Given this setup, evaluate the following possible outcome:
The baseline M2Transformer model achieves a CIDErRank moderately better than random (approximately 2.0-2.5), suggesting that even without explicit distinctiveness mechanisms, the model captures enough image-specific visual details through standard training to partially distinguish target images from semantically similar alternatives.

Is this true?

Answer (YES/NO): YES